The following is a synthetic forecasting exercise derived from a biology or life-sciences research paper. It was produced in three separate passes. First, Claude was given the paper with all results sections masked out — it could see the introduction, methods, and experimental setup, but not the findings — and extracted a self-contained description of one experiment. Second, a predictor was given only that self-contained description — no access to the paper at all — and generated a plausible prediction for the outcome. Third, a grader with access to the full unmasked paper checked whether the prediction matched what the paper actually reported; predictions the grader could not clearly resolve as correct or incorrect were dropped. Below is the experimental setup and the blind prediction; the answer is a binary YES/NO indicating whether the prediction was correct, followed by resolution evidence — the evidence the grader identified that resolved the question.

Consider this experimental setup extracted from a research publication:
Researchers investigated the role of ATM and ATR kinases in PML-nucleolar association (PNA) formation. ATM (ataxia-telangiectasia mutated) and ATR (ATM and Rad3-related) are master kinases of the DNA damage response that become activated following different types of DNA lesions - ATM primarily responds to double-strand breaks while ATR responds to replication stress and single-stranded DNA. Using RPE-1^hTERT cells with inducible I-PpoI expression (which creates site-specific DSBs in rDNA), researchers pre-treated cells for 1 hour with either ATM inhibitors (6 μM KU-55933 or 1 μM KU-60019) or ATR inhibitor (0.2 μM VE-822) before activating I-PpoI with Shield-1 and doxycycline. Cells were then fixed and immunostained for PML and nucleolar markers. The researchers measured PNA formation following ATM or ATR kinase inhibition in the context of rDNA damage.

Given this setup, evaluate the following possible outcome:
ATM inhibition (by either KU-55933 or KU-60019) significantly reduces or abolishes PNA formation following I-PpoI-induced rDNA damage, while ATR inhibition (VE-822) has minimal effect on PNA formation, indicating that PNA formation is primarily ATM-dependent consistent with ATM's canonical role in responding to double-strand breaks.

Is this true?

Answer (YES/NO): NO